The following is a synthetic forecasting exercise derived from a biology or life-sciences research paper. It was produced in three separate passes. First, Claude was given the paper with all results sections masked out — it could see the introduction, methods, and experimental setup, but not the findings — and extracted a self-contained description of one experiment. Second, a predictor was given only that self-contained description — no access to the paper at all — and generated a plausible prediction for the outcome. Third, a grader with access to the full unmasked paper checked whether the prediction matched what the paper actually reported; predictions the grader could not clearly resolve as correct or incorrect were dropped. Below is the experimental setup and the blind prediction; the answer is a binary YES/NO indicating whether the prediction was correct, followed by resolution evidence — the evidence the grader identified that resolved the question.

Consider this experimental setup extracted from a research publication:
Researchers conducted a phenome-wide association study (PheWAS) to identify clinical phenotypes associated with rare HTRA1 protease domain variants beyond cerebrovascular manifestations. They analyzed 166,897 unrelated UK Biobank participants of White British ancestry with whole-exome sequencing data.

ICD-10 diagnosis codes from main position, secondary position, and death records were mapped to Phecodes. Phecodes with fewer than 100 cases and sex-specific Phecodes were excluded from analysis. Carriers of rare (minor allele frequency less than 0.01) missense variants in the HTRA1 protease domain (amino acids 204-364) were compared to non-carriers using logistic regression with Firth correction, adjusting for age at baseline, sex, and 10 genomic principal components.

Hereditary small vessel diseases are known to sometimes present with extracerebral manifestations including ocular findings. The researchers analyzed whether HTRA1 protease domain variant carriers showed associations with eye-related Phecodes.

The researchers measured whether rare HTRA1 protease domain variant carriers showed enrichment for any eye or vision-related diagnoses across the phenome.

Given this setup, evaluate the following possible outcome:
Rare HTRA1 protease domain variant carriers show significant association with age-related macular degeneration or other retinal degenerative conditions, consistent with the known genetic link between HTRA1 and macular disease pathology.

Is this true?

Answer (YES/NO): NO